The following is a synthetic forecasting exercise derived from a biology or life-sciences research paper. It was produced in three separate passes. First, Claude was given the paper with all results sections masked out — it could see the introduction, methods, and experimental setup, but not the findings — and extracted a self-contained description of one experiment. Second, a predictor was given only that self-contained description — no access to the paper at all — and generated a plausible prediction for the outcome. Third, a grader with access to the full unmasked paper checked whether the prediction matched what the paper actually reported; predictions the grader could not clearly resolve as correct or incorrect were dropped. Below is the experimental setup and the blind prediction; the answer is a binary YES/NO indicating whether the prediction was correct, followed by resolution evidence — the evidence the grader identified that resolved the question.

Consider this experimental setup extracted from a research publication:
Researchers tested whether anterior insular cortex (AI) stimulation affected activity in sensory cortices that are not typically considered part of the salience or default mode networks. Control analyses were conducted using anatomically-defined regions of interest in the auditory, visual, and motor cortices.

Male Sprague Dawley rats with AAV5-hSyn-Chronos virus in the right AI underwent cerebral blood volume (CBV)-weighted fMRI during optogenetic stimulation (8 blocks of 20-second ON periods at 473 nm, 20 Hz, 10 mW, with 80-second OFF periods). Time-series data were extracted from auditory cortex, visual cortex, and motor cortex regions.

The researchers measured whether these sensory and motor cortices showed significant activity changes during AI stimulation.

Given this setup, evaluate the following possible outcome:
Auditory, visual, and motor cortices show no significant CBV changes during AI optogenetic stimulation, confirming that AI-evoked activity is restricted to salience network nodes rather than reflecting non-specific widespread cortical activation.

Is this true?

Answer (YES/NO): YES